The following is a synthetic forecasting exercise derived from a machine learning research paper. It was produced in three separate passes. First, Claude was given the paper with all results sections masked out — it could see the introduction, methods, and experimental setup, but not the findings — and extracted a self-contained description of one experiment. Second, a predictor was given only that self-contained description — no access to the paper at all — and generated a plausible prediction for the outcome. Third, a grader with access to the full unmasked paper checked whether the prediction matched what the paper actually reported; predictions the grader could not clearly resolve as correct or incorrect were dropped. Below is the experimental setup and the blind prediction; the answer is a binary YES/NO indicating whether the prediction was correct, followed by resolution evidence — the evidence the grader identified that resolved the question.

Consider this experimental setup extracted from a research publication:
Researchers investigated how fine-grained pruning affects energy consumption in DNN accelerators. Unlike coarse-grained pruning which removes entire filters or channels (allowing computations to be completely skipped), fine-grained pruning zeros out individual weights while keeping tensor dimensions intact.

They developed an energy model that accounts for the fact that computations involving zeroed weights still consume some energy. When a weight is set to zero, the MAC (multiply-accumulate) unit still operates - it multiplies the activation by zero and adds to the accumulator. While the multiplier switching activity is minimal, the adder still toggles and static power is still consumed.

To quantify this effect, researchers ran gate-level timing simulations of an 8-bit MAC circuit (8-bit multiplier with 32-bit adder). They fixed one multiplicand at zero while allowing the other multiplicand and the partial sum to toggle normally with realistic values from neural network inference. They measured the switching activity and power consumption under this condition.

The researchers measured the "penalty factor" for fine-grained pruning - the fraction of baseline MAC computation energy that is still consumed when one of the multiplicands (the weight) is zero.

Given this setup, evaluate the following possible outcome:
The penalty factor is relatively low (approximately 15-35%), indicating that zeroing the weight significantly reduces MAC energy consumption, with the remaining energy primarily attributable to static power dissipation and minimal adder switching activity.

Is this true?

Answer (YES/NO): YES